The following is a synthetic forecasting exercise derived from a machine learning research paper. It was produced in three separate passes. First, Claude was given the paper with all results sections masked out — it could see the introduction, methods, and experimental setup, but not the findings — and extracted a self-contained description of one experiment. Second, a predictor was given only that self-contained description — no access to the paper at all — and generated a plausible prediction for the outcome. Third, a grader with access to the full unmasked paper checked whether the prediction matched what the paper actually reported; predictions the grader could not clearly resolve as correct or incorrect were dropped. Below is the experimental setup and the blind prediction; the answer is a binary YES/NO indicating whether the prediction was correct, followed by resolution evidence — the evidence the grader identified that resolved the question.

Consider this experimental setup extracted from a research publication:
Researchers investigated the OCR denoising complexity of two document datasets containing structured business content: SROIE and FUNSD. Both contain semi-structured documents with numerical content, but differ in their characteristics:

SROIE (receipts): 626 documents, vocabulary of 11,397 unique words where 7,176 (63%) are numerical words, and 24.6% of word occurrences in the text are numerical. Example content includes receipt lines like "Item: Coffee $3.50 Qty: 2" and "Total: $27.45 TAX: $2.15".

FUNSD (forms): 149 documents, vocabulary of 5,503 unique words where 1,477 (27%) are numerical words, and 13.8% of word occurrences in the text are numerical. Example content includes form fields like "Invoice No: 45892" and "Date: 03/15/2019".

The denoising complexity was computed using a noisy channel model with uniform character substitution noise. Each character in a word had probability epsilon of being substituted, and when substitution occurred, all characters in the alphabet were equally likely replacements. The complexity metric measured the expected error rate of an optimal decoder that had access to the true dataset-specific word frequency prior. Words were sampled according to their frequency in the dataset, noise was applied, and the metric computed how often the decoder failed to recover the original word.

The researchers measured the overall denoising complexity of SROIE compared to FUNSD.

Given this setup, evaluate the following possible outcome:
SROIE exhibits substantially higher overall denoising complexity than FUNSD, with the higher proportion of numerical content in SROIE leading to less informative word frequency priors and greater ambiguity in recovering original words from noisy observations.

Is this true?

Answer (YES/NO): NO